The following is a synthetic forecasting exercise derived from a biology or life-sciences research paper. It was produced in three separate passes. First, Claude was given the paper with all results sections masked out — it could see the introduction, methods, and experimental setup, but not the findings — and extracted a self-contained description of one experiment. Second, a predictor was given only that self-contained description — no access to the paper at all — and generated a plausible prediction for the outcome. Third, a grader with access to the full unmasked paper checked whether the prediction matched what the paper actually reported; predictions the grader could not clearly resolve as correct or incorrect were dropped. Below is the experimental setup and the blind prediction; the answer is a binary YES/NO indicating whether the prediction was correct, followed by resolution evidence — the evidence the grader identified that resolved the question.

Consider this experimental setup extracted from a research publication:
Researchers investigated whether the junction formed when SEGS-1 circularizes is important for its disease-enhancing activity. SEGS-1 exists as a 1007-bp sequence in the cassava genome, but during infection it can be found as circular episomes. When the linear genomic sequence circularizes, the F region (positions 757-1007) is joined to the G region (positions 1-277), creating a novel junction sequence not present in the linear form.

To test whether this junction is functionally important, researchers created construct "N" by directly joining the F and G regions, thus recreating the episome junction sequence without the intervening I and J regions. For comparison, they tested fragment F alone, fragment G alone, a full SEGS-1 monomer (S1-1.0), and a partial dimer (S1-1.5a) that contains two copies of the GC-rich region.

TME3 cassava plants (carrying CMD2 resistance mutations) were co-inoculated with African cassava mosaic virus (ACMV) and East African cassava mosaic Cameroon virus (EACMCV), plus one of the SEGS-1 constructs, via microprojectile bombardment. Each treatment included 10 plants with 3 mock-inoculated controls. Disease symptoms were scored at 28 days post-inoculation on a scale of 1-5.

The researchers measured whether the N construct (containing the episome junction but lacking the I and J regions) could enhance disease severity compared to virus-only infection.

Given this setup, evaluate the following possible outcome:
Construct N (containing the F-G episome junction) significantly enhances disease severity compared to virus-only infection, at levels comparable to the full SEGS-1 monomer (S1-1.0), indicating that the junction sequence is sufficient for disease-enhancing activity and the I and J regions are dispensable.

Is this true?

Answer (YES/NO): NO